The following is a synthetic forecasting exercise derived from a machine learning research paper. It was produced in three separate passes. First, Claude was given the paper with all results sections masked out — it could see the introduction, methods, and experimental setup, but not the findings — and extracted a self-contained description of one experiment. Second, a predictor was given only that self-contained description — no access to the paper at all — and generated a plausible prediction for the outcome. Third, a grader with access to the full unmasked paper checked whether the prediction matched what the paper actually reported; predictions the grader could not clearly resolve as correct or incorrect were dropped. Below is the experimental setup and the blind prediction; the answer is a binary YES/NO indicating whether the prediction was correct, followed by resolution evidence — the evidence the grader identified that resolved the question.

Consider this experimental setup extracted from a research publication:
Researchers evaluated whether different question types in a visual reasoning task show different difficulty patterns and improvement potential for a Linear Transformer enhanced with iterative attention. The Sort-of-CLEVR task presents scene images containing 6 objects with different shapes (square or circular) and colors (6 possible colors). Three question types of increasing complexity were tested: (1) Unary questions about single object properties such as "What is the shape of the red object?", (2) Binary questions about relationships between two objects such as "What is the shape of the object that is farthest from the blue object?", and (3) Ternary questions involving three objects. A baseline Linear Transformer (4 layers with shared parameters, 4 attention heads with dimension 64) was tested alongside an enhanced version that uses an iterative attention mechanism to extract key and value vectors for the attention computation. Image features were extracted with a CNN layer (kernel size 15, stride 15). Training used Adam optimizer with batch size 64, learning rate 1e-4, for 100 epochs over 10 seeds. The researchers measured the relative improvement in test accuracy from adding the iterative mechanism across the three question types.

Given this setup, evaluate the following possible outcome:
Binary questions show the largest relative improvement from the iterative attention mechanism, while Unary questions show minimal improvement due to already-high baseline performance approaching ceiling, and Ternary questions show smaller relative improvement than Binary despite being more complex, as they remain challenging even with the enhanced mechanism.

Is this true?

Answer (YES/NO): NO